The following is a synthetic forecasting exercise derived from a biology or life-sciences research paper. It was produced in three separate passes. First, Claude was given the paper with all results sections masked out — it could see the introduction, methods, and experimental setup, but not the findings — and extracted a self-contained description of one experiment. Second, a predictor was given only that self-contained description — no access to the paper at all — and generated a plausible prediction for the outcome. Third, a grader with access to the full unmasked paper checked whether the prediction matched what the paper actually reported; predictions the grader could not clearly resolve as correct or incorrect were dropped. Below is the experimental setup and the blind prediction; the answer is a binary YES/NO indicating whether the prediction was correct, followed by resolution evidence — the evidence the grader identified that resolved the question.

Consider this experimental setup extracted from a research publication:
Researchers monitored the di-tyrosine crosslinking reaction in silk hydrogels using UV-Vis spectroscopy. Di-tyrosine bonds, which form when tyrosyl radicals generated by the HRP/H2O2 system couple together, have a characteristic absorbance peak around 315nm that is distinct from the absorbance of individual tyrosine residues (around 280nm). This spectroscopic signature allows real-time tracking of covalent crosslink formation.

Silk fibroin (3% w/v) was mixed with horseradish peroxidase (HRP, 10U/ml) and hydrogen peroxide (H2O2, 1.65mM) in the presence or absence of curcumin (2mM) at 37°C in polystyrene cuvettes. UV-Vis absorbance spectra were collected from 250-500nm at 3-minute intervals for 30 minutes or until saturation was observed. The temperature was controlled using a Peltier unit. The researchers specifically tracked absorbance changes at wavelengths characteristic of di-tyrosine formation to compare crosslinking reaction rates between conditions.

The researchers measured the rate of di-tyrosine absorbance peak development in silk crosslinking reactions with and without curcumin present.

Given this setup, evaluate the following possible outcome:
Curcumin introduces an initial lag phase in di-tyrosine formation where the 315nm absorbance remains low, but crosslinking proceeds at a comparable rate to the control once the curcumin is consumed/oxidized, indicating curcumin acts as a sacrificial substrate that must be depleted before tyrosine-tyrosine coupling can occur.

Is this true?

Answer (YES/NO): NO